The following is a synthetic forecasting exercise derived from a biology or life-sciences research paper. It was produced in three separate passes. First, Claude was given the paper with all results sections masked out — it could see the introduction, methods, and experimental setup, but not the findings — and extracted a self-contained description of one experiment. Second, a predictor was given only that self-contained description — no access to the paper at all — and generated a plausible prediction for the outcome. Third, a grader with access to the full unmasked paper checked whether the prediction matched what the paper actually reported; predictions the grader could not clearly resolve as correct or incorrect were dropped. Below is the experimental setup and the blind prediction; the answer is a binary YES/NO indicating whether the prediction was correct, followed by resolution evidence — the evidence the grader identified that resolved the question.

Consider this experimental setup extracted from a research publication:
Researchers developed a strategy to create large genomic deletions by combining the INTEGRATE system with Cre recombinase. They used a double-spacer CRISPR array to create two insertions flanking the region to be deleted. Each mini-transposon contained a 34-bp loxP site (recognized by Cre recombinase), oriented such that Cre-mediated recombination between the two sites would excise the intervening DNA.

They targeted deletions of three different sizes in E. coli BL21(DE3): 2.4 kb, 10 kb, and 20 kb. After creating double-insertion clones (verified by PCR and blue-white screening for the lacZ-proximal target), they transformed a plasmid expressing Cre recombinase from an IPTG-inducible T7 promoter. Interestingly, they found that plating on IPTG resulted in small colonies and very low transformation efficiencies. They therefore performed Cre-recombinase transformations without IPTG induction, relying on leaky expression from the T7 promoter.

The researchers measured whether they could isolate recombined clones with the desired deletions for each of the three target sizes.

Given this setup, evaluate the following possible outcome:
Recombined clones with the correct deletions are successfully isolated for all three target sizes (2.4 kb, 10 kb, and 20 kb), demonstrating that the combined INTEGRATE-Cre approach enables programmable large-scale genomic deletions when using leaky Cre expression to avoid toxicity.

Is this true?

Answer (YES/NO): YES